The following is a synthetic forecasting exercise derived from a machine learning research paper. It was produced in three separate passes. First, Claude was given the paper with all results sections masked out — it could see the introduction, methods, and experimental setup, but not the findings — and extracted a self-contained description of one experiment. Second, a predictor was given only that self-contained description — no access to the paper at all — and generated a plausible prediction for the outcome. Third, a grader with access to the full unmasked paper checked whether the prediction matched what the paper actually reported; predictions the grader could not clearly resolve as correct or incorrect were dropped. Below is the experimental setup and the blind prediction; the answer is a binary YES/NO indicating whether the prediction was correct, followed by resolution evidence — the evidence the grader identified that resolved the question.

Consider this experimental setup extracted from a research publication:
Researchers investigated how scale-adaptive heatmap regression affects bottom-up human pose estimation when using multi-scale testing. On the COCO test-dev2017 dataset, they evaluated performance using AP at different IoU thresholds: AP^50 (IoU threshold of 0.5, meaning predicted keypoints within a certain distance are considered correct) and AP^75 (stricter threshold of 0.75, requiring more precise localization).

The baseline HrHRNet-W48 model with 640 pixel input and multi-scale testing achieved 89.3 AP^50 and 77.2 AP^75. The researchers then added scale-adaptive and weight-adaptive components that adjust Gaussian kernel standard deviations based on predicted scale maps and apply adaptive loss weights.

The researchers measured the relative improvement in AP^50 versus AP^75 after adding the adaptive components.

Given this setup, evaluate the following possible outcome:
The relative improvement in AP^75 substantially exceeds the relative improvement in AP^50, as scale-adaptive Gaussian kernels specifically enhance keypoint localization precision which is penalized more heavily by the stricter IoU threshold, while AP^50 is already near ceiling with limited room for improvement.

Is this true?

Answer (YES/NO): NO